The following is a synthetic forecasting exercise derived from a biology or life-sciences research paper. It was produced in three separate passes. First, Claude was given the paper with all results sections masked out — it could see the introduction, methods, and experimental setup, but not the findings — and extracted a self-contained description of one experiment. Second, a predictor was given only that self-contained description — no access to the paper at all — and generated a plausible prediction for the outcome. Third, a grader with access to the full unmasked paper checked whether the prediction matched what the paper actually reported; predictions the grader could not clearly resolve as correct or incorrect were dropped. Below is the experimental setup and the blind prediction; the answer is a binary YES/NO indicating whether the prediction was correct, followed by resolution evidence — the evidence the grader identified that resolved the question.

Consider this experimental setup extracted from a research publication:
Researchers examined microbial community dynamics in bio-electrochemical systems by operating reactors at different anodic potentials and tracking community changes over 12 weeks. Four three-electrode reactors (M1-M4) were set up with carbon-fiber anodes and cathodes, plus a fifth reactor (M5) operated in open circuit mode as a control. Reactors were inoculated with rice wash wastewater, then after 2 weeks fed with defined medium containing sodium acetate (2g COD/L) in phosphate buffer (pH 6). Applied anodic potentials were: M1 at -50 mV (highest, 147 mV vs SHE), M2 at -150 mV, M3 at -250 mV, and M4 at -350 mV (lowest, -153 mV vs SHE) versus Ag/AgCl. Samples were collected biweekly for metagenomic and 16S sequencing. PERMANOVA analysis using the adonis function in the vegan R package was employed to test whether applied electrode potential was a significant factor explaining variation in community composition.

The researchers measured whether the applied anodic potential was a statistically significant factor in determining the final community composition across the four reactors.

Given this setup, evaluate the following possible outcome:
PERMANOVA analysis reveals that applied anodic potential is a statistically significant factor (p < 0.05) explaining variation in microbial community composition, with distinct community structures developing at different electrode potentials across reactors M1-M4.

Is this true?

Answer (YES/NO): YES